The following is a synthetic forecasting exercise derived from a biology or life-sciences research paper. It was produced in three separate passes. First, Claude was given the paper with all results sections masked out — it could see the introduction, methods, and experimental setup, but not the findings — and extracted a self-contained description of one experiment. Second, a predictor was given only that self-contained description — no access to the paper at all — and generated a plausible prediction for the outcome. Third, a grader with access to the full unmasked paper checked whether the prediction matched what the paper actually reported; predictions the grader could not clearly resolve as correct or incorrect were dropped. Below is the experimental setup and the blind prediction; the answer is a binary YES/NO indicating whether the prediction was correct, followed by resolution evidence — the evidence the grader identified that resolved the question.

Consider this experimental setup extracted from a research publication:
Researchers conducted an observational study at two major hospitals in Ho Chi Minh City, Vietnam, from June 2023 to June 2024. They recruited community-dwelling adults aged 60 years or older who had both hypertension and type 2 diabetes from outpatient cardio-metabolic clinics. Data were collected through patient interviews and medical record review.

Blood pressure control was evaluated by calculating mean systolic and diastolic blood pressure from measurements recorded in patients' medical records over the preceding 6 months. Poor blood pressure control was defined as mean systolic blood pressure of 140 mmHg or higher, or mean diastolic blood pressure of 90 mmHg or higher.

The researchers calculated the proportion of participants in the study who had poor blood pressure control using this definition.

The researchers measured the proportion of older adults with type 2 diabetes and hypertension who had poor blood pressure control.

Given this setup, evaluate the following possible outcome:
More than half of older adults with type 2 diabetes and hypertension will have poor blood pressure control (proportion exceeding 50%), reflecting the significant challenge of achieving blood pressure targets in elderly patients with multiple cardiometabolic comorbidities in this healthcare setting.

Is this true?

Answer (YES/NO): NO